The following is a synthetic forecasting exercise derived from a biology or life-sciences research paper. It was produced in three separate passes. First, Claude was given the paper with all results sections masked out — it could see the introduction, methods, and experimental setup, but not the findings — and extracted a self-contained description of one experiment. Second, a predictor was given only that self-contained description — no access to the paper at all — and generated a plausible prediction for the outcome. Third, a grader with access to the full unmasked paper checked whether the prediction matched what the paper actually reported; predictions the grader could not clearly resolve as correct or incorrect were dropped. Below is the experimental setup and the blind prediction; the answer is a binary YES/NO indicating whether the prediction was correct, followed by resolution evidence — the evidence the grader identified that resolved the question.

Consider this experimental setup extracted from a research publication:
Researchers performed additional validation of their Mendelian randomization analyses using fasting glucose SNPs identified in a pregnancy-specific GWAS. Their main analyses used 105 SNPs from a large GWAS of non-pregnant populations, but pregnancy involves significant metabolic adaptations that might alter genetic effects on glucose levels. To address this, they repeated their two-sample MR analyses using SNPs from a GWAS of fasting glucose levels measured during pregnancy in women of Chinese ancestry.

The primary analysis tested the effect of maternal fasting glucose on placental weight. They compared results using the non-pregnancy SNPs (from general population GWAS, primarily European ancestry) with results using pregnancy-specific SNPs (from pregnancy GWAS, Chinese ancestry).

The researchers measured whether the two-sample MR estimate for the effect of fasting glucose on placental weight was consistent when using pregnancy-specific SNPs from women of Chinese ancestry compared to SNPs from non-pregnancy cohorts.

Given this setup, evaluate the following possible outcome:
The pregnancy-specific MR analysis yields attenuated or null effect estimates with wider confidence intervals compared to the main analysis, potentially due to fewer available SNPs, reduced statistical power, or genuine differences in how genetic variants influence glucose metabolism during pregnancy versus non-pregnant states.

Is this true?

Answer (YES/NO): NO